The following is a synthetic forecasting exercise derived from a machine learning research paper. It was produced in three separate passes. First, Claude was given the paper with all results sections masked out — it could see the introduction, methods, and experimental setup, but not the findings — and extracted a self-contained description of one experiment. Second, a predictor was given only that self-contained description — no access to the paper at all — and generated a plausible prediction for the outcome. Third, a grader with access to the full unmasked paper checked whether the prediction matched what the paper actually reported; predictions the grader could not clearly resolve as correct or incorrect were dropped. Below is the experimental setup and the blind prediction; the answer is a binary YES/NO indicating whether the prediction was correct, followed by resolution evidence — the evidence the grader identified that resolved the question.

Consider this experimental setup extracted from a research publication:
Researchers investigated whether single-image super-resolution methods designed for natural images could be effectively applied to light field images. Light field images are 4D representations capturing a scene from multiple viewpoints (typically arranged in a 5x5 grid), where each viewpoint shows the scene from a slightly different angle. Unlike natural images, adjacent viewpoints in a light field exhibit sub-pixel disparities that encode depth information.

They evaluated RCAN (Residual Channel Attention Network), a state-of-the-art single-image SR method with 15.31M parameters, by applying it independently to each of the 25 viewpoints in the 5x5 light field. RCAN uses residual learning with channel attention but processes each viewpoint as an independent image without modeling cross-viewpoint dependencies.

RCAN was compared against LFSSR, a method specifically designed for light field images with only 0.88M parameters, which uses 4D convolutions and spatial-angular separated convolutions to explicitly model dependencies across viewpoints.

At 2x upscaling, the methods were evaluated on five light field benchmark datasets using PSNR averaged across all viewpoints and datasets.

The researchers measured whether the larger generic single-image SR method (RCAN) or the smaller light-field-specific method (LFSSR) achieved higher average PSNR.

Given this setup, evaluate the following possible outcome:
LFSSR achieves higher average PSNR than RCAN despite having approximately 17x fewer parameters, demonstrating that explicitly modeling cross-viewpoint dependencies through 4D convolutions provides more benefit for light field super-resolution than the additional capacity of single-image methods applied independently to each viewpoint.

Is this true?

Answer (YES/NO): YES